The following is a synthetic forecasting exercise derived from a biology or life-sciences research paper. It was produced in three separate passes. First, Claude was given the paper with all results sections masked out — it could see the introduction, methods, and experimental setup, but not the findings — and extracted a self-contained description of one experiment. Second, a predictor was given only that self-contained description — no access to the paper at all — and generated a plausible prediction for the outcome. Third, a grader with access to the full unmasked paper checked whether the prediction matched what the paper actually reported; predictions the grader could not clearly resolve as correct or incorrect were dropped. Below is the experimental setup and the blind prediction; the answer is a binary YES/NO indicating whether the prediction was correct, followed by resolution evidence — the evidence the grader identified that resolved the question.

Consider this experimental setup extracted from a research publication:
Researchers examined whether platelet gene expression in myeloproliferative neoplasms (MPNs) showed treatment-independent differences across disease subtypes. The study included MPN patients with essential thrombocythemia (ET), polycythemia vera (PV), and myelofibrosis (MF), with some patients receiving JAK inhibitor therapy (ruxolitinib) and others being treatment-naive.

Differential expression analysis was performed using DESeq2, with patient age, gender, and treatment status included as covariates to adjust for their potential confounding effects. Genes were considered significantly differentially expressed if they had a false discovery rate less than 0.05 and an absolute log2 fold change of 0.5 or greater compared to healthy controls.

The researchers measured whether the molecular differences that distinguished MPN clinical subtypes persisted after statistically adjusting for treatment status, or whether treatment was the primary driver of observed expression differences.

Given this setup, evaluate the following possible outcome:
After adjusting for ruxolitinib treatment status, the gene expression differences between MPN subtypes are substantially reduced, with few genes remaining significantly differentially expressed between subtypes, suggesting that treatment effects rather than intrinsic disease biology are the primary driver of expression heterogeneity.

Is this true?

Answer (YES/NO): NO